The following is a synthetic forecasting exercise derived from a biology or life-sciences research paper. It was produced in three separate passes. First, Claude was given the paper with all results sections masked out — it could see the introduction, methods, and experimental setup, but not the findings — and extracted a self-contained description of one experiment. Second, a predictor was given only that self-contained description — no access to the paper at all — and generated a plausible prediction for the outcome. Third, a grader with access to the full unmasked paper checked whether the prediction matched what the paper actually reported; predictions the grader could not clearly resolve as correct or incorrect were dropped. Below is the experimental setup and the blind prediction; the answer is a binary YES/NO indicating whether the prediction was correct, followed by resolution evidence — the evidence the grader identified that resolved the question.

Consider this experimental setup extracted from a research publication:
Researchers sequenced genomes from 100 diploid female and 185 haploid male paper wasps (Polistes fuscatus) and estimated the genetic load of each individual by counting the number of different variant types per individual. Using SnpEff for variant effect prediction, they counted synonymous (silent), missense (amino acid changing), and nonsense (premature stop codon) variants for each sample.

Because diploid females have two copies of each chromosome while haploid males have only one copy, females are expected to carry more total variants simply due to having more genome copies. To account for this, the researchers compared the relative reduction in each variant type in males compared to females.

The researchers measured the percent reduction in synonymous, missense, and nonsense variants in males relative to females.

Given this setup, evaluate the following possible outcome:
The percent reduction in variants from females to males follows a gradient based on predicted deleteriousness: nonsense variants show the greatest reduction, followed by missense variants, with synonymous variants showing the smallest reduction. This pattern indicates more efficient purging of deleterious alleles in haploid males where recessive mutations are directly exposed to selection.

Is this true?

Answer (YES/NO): YES